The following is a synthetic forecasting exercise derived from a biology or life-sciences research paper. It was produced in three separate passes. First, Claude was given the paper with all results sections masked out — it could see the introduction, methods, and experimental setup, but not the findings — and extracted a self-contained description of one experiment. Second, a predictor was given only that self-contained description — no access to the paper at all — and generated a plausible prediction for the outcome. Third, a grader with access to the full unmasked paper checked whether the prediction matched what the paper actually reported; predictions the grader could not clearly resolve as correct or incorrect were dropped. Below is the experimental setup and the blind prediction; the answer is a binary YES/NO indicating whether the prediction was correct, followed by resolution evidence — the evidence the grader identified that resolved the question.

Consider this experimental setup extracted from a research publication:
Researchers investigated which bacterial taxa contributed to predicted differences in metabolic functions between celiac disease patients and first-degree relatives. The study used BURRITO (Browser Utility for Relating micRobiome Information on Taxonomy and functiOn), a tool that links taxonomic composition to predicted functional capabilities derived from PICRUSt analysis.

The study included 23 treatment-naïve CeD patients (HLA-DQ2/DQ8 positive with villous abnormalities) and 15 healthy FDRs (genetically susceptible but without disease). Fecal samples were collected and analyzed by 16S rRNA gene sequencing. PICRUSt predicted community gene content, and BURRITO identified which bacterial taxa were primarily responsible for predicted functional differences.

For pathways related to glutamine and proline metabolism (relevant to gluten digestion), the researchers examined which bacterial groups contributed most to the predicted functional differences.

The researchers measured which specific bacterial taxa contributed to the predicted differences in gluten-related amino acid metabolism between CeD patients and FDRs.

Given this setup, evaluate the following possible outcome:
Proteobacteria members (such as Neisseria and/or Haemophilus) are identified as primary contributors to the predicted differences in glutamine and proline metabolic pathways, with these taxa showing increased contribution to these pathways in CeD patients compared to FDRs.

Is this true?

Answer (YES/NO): NO